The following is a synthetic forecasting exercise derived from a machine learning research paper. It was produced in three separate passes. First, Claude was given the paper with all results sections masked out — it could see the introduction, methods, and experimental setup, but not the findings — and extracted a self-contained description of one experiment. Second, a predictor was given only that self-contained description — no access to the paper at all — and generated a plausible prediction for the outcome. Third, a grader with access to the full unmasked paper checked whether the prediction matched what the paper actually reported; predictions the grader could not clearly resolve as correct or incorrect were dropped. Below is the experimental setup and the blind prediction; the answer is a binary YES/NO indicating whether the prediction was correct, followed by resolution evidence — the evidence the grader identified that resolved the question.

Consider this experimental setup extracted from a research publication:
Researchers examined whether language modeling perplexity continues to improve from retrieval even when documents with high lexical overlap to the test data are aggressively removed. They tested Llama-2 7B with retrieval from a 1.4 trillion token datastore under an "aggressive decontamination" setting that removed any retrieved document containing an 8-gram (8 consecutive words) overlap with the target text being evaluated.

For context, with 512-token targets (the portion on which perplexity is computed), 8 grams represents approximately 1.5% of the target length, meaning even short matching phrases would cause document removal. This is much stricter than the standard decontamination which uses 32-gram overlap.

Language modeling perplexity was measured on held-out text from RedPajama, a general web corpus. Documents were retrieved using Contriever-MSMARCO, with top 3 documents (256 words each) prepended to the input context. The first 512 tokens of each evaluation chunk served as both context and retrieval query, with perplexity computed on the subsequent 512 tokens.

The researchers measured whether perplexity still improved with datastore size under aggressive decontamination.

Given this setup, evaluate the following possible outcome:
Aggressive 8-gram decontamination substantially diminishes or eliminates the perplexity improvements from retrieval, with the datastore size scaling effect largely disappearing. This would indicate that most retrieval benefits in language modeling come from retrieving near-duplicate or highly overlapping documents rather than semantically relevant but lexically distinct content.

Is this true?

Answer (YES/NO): NO